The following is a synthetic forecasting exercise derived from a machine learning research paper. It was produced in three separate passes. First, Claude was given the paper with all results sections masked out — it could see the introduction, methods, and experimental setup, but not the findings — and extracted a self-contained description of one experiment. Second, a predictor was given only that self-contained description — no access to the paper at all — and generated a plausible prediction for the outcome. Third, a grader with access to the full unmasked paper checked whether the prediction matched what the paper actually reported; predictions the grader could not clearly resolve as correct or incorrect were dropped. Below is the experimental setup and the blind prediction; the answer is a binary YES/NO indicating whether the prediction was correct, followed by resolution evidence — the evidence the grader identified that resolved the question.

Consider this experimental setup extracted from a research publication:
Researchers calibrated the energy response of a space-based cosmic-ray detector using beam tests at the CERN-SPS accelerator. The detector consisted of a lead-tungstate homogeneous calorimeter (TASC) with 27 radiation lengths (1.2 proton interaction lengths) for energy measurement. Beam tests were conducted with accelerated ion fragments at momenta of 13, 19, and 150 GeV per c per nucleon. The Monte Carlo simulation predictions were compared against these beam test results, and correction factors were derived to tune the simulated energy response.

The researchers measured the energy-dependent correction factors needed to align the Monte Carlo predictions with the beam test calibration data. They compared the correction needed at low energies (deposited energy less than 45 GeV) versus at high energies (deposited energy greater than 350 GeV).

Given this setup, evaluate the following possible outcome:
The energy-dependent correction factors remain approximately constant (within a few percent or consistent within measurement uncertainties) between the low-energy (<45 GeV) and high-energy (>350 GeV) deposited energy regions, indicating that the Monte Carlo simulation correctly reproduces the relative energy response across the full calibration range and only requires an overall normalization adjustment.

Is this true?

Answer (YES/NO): NO